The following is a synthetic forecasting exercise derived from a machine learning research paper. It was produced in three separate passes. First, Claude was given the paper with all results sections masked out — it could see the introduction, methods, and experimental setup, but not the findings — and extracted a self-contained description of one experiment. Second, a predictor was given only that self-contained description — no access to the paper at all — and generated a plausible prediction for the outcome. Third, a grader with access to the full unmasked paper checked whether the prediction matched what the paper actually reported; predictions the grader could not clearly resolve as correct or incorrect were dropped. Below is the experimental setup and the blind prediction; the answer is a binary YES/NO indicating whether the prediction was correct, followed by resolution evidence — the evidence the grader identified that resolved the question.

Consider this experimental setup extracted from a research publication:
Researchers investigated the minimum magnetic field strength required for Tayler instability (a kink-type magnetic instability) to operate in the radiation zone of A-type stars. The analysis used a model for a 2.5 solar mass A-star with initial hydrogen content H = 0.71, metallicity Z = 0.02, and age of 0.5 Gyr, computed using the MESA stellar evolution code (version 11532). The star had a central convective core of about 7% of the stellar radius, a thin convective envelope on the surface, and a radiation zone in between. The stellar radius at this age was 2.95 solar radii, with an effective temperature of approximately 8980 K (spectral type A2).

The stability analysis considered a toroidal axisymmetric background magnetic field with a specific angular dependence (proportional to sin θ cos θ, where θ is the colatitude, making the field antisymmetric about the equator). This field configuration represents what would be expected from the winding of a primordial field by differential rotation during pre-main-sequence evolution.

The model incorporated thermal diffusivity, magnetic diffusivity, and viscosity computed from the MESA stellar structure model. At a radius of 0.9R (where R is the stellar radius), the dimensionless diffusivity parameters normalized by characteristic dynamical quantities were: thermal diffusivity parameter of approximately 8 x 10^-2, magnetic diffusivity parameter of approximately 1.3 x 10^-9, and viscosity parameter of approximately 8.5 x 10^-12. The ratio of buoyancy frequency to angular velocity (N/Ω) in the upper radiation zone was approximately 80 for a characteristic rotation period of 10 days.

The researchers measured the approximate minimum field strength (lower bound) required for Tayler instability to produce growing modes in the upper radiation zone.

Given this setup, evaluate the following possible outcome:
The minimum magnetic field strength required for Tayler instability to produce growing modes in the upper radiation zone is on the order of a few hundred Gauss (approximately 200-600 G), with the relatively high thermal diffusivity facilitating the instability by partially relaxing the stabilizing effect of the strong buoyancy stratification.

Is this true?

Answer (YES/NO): YES